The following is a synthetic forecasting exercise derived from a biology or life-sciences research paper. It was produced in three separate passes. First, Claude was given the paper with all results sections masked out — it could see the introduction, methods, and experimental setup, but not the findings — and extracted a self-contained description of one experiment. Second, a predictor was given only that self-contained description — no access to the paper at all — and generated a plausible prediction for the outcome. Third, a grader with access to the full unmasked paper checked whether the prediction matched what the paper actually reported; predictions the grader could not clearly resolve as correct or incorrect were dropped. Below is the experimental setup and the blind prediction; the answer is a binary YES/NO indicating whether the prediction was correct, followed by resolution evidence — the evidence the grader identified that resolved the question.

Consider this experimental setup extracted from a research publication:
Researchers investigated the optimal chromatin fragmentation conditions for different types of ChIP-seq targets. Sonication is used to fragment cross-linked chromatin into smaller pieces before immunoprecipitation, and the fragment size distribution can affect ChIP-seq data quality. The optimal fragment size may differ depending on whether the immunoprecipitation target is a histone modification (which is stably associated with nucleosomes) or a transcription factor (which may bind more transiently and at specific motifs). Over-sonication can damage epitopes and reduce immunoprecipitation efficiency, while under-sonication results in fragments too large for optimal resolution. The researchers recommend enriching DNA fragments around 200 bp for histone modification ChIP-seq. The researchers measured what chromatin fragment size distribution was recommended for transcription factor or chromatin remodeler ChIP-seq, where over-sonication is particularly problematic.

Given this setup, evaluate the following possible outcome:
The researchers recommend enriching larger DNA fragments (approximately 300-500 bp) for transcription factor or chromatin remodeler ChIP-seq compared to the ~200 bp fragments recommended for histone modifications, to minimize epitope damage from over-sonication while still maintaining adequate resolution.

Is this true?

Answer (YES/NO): NO